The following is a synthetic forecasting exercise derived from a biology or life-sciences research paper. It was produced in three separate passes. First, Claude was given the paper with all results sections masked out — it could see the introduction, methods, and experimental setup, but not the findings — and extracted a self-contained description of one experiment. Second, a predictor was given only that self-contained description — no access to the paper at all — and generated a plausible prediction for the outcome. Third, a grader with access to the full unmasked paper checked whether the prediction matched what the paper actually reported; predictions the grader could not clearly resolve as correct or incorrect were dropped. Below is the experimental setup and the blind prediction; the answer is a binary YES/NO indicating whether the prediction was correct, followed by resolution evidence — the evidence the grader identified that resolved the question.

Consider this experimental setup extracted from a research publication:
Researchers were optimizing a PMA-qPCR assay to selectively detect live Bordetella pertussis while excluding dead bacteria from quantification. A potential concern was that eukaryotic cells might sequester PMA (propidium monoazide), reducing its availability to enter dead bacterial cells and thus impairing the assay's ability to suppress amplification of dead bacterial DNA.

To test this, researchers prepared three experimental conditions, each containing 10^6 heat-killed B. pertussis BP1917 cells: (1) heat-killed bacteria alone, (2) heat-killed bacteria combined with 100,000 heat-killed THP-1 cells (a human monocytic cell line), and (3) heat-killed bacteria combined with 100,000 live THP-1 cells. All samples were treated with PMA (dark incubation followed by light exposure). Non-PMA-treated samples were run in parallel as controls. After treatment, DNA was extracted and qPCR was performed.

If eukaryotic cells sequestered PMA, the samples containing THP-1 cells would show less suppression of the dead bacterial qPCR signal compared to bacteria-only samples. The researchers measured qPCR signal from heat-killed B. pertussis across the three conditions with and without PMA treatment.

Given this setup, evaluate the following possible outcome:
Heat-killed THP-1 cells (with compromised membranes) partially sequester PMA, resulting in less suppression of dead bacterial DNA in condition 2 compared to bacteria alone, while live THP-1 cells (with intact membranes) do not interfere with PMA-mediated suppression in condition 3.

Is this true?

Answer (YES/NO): NO